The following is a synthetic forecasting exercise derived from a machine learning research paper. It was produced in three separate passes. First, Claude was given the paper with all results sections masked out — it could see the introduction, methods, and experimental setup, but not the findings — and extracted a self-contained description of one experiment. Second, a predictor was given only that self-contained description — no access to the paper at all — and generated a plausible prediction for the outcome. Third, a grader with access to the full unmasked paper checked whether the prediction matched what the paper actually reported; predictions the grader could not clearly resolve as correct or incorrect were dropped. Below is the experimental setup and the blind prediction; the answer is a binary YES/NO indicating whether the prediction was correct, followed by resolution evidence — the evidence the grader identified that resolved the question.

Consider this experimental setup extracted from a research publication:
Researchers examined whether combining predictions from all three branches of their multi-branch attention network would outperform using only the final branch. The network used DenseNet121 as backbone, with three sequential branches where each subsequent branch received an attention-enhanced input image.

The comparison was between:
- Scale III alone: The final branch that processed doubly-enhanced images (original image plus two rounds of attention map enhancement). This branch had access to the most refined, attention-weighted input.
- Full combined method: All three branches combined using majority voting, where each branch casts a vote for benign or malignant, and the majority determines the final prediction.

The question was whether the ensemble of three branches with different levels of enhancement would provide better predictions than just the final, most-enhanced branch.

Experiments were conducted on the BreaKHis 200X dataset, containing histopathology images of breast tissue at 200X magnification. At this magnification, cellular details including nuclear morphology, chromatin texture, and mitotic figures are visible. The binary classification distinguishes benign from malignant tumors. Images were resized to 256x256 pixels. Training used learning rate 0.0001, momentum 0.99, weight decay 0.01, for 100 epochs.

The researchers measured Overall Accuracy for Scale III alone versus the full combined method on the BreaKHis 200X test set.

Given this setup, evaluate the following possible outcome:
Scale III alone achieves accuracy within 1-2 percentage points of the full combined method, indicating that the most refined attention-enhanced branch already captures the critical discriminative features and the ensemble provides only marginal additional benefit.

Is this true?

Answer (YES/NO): YES